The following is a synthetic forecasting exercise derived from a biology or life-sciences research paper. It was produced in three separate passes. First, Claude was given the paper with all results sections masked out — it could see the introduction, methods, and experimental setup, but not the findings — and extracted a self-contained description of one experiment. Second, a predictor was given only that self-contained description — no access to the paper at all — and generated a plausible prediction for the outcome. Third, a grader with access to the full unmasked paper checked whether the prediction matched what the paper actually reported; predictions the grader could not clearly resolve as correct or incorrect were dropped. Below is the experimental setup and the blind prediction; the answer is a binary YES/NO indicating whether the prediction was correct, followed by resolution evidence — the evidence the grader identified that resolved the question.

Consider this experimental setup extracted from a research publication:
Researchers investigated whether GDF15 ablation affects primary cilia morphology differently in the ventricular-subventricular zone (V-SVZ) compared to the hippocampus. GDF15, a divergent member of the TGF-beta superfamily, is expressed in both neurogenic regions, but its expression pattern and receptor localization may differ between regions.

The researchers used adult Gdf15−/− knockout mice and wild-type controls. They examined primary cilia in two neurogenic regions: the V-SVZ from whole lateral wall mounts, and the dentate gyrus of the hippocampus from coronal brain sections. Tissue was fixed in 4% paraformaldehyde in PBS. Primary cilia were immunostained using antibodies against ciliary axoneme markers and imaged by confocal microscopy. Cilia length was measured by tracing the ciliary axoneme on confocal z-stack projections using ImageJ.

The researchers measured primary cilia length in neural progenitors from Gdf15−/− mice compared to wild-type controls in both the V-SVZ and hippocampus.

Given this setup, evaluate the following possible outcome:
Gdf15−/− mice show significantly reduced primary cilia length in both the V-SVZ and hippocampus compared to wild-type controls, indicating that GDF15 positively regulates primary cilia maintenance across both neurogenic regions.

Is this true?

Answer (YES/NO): NO